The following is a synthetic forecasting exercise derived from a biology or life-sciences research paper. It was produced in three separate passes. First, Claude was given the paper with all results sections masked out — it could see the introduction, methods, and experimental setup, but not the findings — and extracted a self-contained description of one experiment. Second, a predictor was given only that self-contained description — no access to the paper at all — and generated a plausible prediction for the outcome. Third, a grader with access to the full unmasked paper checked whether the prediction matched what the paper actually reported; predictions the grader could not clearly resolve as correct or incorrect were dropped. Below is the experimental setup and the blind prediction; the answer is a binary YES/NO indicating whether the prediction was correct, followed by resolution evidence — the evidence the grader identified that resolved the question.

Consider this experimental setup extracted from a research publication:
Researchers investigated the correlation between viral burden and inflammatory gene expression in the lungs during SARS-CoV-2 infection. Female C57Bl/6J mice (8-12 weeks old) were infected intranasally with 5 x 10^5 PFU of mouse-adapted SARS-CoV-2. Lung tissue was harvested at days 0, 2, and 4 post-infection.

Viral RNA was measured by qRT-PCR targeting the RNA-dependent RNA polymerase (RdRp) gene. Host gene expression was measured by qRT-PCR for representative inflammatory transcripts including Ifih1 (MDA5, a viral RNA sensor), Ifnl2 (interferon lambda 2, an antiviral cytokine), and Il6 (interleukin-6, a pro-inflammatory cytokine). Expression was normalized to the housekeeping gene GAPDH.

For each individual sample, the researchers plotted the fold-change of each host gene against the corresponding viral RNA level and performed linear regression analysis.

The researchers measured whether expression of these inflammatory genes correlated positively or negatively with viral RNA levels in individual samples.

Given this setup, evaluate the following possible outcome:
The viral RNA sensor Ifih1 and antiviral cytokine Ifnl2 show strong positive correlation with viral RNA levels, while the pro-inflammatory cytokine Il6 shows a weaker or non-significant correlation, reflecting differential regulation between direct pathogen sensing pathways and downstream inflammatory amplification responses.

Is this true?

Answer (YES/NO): NO